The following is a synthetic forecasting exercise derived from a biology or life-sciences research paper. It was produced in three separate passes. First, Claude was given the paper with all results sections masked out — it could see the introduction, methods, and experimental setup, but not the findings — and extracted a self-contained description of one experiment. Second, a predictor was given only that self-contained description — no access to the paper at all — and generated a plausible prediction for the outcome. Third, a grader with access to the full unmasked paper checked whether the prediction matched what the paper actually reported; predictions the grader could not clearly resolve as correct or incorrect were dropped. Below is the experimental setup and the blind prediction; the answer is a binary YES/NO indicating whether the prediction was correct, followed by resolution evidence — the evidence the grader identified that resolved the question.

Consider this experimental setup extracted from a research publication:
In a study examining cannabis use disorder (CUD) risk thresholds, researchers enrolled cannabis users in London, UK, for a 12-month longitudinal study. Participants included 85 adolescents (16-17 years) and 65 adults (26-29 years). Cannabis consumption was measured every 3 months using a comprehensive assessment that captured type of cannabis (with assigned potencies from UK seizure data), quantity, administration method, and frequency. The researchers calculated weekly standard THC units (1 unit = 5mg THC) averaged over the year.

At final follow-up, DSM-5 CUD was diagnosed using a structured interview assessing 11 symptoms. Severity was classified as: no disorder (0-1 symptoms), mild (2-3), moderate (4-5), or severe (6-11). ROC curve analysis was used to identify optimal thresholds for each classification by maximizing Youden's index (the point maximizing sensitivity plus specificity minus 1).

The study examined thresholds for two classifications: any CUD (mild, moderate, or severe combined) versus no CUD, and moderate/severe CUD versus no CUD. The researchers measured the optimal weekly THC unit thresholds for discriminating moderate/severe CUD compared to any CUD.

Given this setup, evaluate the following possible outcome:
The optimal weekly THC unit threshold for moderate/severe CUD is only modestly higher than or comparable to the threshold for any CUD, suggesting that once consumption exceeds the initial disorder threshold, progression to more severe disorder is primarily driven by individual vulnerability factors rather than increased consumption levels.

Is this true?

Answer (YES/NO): NO